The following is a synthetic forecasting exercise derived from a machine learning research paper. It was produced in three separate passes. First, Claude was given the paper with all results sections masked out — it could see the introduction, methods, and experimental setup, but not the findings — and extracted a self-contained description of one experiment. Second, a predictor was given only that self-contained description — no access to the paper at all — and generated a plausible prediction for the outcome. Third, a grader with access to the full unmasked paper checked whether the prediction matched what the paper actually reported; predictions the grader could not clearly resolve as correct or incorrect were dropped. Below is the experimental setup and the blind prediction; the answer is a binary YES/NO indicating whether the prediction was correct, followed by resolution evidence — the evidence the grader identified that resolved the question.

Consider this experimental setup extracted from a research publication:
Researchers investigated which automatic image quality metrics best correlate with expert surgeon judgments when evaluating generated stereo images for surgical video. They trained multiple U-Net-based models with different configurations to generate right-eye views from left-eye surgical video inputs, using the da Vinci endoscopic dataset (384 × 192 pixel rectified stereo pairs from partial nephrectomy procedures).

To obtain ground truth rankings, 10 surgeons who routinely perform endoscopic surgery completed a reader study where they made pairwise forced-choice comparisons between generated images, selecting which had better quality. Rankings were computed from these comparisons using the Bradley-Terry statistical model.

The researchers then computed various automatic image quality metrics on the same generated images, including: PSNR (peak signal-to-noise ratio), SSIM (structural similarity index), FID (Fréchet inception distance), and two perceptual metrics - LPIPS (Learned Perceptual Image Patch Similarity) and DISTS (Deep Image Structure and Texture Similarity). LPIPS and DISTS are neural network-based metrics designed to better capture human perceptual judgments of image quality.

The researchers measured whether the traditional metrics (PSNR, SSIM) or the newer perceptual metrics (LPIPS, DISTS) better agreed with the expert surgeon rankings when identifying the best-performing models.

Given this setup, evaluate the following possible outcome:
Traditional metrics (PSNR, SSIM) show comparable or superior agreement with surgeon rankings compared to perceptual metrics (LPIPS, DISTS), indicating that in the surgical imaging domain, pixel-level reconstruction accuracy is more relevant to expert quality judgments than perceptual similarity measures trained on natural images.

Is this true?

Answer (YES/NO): NO